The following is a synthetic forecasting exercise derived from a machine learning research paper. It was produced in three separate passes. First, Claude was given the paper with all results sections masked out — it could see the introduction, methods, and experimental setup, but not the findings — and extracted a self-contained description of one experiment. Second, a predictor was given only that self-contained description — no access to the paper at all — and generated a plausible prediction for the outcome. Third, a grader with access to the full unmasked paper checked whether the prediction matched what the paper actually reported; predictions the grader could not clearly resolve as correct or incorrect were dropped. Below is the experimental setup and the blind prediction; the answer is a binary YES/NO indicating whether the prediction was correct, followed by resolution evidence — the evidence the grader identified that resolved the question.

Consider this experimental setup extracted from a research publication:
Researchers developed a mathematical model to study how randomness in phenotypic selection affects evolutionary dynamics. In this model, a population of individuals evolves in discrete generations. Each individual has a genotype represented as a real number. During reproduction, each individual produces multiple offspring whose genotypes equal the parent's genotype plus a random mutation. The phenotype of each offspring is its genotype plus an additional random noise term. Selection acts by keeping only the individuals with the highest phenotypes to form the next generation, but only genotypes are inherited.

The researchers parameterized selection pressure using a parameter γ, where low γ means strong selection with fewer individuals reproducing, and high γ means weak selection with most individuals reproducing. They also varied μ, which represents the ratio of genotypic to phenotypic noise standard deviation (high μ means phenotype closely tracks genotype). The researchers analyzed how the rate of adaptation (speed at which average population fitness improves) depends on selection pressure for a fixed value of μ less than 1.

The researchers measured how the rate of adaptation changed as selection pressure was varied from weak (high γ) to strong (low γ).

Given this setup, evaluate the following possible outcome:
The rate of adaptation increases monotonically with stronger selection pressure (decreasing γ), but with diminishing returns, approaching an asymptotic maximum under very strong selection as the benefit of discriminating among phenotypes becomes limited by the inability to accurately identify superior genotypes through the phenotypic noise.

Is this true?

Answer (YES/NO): NO